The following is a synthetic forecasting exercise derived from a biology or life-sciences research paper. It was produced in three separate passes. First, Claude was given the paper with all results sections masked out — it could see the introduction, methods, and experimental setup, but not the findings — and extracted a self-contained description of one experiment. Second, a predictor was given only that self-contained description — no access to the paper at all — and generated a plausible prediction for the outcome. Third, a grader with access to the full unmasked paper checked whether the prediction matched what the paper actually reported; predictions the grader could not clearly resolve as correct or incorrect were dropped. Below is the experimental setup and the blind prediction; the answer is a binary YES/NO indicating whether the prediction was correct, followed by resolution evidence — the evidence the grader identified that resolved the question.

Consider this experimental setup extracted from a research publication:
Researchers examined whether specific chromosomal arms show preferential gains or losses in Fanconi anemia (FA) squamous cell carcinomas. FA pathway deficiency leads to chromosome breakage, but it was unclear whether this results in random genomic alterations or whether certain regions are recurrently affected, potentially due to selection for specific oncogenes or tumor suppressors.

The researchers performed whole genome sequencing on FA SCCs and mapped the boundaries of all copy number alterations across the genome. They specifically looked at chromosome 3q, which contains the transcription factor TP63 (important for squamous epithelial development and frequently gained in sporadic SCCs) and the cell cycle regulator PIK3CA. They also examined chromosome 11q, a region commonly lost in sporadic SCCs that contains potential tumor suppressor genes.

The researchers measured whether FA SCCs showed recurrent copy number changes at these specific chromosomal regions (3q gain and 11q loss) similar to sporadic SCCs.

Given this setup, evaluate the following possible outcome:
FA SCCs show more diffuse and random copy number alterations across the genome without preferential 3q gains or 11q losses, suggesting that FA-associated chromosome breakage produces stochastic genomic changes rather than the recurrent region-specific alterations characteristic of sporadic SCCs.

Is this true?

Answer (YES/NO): NO